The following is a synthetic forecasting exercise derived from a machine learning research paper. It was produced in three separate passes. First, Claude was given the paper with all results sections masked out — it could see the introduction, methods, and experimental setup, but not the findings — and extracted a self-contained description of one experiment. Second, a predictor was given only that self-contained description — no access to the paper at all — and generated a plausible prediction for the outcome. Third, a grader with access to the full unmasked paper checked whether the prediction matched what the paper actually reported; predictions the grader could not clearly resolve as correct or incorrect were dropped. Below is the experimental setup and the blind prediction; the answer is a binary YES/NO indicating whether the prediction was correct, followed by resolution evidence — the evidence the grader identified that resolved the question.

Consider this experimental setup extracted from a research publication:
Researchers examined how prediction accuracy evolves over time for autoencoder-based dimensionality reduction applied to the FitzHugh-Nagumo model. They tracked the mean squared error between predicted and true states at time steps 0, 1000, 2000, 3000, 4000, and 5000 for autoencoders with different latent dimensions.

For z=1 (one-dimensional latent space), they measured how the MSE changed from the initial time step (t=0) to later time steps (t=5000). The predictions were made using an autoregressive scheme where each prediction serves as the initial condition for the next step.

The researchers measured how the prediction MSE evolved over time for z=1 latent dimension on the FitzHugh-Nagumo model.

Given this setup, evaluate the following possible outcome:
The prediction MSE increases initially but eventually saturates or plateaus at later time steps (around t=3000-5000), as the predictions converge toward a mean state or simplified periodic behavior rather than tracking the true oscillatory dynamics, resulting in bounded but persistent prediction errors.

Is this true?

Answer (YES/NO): NO